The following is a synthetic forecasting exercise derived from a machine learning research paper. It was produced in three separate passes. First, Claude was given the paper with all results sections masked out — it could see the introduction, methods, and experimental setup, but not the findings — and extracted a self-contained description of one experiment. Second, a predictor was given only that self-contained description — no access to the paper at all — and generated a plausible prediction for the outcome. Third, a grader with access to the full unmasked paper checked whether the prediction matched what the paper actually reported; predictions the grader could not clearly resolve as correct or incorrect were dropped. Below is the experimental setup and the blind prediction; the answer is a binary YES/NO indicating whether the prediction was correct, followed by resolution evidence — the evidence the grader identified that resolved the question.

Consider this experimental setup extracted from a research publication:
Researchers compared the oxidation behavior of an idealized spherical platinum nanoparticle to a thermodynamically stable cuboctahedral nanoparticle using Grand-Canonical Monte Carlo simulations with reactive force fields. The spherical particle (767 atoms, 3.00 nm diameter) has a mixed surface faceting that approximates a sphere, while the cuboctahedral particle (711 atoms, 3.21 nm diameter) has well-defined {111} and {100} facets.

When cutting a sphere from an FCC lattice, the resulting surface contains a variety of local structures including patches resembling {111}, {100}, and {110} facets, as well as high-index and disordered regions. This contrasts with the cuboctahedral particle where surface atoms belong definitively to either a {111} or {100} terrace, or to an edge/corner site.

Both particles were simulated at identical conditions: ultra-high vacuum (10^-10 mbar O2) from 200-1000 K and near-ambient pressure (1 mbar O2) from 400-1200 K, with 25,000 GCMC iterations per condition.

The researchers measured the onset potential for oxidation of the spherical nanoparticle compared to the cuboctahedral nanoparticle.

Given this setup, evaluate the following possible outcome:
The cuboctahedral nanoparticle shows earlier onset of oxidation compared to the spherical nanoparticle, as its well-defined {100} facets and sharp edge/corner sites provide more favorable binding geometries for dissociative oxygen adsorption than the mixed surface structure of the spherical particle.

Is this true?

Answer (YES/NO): NO